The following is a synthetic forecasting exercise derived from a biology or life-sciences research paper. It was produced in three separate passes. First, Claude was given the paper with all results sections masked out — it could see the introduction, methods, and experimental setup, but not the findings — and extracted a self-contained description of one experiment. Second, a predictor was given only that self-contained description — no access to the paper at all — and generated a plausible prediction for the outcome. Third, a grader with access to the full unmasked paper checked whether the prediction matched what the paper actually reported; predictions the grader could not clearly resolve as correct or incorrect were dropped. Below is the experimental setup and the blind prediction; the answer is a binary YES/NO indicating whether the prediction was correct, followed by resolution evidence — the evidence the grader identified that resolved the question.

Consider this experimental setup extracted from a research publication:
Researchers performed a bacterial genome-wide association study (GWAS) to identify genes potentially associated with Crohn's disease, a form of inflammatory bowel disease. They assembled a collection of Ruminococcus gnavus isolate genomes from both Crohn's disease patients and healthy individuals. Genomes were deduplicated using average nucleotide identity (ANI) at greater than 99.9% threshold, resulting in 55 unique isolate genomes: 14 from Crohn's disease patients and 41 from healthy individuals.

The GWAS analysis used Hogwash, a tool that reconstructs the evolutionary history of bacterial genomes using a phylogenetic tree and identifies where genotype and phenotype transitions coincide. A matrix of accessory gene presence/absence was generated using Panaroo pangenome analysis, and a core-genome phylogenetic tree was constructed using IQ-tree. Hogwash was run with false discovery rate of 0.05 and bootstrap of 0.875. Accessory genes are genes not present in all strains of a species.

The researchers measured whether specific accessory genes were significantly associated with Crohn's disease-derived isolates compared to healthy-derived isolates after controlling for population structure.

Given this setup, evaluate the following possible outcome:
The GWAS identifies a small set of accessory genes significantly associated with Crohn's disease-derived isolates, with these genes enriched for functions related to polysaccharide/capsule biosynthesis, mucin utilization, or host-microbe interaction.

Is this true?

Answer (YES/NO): NO